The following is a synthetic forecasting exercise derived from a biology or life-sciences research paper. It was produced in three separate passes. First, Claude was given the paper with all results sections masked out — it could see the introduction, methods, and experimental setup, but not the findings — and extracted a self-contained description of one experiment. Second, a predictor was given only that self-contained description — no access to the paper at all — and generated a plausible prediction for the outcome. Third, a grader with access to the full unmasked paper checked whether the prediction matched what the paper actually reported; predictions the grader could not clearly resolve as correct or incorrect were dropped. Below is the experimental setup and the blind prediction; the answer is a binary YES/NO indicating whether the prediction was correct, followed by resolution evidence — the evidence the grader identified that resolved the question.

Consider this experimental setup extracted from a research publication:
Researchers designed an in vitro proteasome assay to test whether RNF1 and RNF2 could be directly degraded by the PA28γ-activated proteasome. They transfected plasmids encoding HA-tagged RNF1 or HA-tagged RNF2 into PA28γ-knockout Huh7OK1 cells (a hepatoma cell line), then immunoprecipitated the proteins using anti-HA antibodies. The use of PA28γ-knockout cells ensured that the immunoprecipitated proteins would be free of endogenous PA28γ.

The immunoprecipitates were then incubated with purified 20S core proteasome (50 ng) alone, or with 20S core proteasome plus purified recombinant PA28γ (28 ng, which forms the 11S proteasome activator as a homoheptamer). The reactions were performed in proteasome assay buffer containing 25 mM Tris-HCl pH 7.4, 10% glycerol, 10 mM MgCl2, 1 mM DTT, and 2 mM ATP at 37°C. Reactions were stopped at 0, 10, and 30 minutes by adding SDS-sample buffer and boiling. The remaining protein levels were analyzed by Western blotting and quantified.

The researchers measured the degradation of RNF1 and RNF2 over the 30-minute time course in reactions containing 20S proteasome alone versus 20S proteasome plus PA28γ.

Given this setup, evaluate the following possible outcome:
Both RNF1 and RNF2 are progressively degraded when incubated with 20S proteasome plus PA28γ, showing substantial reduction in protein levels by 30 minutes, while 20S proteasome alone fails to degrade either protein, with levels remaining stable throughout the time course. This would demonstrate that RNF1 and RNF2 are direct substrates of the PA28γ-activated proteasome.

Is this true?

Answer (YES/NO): YES